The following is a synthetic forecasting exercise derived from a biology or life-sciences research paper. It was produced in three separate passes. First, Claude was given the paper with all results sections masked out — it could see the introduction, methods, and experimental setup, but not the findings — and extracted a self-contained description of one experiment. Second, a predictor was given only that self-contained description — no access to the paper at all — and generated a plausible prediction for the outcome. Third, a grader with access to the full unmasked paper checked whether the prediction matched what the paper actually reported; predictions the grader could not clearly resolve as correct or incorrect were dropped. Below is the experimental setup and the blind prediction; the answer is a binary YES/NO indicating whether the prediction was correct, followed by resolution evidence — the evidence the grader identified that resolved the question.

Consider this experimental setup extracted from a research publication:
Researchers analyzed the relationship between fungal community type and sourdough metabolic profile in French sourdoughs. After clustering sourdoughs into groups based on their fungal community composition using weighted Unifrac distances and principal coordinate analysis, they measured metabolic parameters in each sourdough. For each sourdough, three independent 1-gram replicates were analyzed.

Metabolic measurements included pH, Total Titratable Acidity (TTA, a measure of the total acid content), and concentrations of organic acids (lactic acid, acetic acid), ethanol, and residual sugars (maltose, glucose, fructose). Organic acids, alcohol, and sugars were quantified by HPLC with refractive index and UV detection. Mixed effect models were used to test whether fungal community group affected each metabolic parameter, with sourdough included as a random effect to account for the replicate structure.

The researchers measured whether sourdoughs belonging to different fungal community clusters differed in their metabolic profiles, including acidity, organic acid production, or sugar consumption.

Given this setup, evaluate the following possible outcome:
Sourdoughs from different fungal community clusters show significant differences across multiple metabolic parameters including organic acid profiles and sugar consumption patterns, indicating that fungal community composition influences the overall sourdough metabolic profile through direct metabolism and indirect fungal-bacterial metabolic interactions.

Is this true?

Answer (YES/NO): NO